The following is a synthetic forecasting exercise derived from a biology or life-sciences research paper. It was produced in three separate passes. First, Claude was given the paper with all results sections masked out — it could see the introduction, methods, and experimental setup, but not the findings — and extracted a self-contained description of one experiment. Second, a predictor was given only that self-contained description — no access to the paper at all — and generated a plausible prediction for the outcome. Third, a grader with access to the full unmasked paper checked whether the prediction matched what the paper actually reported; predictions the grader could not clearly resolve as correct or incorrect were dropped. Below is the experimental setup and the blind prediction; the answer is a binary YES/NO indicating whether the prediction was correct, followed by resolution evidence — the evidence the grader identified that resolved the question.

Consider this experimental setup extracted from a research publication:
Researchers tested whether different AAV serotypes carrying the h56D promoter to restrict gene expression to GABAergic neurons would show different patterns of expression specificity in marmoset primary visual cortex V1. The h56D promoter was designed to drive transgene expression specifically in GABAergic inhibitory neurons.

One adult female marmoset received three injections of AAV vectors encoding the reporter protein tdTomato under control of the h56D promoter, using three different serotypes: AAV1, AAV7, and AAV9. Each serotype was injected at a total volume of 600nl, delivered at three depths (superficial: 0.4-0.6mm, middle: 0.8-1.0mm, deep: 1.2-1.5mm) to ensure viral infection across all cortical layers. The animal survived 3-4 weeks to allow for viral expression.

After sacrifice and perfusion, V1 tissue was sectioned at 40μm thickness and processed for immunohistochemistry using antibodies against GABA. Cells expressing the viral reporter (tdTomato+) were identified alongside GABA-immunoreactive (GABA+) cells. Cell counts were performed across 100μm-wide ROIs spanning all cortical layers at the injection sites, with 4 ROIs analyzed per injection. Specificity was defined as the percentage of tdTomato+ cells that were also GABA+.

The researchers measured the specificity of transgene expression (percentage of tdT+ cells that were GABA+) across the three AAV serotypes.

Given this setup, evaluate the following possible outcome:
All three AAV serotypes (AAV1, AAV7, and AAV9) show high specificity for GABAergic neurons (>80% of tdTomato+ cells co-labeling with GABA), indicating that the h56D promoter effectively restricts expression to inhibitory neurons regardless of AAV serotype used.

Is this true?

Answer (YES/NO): NO